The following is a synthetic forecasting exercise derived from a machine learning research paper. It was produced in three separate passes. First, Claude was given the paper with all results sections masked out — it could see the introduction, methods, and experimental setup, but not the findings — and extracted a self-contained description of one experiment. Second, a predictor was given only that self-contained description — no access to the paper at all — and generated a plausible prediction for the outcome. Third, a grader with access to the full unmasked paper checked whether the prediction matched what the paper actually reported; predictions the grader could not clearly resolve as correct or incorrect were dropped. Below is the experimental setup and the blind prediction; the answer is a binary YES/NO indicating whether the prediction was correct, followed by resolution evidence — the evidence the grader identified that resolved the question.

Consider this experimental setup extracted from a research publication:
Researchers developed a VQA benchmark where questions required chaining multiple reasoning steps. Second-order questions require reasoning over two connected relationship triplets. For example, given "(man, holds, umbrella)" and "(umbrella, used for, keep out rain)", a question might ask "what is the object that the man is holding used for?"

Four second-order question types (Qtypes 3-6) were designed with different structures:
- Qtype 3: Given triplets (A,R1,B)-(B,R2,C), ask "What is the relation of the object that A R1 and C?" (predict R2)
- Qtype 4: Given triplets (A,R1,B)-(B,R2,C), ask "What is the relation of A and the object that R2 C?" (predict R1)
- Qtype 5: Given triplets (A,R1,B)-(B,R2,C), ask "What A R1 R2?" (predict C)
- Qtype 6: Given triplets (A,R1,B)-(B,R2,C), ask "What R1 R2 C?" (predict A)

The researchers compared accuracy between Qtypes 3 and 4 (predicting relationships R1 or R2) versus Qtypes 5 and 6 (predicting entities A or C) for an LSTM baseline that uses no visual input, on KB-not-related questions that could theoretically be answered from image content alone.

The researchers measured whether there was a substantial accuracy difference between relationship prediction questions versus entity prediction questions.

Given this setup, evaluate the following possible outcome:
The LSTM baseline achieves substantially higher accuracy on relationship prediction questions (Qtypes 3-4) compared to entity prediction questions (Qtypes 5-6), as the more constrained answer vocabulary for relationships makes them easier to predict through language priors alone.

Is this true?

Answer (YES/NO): YES